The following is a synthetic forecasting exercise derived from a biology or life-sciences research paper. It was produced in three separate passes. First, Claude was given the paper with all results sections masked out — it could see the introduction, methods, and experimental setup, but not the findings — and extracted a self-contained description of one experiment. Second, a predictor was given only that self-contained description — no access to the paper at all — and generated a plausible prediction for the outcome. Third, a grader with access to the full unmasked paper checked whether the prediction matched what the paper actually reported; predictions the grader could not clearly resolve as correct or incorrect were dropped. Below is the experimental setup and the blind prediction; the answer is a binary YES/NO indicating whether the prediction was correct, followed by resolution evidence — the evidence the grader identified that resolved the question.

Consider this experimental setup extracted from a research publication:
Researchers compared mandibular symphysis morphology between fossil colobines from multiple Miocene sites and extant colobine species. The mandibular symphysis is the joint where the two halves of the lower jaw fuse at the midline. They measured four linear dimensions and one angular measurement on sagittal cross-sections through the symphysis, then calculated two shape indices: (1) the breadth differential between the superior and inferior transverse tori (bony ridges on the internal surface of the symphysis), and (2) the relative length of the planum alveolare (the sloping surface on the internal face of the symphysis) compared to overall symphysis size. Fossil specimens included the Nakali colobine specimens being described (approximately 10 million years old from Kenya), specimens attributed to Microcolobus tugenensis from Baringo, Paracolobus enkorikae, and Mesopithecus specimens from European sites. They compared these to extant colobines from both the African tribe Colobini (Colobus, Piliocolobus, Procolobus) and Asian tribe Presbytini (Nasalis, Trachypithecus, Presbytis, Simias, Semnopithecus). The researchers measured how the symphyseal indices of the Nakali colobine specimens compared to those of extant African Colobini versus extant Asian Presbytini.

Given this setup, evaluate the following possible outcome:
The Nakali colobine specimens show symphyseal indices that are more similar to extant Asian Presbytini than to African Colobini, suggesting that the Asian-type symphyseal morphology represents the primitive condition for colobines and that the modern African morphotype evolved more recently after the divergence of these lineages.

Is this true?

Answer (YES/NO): NO